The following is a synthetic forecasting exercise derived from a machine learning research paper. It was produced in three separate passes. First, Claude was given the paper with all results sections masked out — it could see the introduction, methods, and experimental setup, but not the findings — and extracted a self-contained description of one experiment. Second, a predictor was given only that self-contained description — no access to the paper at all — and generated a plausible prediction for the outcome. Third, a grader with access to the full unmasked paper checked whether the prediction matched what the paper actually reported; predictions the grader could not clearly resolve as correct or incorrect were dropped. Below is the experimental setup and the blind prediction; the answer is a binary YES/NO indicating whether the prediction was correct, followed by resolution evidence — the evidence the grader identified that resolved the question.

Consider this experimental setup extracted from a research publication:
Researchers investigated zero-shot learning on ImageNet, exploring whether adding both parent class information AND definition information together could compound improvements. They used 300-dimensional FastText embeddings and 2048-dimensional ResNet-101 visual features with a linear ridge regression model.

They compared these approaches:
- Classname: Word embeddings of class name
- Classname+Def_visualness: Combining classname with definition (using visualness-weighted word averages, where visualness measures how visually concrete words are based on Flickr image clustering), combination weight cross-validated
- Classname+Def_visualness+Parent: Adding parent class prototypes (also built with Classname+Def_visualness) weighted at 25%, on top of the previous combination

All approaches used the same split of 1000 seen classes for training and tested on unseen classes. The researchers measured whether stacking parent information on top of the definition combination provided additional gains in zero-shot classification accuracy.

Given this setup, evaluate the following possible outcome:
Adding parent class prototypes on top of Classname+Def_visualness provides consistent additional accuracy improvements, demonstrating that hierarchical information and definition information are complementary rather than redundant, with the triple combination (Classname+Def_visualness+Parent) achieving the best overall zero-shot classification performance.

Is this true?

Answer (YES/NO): YES